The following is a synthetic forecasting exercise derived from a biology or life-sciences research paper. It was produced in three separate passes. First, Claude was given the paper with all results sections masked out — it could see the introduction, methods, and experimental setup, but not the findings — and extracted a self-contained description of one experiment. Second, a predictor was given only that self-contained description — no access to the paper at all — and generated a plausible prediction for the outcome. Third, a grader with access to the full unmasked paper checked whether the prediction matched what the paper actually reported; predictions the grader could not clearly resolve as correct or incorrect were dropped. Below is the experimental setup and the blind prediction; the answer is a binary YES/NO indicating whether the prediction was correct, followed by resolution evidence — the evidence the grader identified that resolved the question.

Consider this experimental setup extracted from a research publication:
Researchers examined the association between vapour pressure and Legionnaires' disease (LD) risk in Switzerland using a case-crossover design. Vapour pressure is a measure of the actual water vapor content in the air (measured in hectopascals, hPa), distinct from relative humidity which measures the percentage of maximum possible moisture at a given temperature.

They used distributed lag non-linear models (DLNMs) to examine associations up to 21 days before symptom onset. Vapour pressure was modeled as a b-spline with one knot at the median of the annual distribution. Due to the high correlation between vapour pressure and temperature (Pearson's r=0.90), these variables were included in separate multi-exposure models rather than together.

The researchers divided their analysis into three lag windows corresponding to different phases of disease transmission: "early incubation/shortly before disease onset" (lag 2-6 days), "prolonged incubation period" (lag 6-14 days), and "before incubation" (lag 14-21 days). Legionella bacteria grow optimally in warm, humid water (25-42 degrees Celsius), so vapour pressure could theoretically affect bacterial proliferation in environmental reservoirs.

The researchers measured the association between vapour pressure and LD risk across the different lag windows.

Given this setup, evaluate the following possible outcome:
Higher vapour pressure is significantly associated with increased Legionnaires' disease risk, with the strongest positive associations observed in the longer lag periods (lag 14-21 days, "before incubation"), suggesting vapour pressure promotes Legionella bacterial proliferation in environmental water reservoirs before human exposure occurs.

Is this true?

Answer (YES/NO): NO